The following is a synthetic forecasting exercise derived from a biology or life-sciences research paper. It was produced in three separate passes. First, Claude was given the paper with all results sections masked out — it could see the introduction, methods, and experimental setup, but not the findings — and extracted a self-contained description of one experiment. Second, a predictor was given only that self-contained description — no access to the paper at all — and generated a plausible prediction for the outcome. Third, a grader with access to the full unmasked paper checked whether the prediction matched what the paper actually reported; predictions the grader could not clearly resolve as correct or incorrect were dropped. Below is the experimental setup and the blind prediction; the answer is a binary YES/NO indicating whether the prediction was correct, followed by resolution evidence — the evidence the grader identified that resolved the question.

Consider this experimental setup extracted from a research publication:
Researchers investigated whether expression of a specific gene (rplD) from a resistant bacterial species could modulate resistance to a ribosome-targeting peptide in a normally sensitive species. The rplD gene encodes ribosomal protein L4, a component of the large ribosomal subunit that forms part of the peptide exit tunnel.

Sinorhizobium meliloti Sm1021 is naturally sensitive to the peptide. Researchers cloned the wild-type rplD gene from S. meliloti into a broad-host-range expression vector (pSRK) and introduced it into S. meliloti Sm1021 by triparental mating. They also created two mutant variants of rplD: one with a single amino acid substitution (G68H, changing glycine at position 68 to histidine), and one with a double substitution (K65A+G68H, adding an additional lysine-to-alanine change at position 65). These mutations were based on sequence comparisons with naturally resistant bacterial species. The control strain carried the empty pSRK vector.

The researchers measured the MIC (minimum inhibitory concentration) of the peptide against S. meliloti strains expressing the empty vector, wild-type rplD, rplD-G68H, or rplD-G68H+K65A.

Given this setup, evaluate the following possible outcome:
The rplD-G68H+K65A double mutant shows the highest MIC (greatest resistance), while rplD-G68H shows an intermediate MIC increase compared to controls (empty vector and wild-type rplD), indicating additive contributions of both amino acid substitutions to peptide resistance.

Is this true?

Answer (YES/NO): NO